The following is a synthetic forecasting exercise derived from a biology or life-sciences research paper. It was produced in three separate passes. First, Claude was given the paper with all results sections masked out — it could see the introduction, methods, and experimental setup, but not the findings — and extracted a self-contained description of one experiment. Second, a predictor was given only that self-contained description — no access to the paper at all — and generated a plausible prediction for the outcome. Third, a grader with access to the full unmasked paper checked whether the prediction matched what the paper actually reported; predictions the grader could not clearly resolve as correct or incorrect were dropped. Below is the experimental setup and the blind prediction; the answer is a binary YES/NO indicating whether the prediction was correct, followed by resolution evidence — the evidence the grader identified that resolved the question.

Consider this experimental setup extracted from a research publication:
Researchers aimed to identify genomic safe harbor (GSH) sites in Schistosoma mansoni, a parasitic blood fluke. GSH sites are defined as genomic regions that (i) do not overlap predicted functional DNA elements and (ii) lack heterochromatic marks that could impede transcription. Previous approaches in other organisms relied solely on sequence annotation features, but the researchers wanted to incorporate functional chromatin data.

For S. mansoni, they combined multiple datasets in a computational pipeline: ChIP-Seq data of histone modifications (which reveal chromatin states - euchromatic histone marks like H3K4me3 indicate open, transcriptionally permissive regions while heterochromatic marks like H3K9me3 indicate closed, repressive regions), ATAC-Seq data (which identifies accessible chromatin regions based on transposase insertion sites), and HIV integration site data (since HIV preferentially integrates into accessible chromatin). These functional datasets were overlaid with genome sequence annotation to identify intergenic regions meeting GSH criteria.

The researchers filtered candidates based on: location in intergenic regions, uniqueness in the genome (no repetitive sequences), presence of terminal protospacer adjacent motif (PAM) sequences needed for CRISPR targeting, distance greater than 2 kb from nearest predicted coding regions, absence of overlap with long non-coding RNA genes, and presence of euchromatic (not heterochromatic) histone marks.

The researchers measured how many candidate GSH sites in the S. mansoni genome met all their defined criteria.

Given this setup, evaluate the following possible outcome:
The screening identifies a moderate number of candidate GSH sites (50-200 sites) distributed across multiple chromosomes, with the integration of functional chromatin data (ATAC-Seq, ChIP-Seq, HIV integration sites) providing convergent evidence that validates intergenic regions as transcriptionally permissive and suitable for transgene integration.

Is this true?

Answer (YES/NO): NO